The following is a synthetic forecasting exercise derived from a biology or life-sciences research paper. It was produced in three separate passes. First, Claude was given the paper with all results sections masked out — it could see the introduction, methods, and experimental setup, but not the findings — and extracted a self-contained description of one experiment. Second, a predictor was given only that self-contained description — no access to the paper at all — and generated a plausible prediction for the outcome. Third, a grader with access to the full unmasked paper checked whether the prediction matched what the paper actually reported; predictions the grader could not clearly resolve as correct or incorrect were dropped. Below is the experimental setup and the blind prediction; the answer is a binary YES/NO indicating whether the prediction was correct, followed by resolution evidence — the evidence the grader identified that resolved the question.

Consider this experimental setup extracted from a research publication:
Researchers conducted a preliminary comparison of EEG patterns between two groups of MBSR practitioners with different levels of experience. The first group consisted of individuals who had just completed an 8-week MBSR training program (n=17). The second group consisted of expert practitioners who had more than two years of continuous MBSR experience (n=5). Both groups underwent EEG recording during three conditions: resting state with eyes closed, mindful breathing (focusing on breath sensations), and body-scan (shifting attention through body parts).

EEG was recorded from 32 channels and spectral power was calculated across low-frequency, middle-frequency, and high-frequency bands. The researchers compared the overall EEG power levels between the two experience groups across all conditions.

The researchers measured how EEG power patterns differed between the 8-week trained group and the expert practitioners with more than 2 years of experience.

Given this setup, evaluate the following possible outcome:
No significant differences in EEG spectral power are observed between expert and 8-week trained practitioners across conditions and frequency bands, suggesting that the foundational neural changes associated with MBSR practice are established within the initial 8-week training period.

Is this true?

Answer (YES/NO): YES